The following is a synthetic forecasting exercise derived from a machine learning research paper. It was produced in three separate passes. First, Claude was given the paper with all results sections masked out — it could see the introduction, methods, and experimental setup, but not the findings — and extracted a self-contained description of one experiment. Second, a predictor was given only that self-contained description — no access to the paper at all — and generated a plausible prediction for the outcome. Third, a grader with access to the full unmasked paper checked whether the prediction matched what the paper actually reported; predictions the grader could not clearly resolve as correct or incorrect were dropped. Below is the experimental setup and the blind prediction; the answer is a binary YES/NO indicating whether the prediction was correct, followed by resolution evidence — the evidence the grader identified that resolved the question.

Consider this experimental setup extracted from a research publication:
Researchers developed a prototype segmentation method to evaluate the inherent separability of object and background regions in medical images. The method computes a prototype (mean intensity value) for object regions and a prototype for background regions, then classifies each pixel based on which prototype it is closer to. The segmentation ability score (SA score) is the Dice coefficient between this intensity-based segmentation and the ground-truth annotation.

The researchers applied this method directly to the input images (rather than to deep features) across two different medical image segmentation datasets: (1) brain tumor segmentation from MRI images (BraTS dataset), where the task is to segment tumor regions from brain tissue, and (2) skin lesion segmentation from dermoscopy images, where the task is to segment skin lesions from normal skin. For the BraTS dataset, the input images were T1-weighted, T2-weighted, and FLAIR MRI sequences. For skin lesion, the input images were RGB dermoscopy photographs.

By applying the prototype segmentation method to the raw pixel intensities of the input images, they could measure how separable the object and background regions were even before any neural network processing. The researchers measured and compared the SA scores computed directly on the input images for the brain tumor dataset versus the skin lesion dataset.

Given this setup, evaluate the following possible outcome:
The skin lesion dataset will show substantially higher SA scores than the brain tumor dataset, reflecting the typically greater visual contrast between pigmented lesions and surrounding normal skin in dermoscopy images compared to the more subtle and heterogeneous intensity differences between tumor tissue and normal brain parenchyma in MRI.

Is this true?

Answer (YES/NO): NO